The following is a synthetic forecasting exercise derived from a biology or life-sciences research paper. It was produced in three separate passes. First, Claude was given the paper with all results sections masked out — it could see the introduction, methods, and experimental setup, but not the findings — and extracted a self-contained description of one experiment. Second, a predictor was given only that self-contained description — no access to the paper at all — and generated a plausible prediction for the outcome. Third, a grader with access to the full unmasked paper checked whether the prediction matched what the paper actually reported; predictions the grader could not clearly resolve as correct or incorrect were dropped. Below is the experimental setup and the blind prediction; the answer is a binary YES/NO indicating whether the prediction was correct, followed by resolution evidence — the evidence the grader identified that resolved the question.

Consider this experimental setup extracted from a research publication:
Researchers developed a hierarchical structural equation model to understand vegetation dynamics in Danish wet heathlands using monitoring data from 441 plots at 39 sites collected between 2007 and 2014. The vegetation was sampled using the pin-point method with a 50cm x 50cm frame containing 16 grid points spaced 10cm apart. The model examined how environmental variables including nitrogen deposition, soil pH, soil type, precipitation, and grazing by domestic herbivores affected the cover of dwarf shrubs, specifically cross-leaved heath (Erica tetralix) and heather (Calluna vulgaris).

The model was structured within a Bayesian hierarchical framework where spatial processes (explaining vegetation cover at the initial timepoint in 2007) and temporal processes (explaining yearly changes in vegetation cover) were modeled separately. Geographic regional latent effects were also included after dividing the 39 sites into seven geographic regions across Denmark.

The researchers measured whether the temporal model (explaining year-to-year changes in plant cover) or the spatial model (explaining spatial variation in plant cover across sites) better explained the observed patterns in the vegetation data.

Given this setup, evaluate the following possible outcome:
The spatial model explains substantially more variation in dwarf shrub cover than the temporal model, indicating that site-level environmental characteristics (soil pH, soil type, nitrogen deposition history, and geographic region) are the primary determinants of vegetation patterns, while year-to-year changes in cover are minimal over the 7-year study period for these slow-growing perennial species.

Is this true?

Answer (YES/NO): NO